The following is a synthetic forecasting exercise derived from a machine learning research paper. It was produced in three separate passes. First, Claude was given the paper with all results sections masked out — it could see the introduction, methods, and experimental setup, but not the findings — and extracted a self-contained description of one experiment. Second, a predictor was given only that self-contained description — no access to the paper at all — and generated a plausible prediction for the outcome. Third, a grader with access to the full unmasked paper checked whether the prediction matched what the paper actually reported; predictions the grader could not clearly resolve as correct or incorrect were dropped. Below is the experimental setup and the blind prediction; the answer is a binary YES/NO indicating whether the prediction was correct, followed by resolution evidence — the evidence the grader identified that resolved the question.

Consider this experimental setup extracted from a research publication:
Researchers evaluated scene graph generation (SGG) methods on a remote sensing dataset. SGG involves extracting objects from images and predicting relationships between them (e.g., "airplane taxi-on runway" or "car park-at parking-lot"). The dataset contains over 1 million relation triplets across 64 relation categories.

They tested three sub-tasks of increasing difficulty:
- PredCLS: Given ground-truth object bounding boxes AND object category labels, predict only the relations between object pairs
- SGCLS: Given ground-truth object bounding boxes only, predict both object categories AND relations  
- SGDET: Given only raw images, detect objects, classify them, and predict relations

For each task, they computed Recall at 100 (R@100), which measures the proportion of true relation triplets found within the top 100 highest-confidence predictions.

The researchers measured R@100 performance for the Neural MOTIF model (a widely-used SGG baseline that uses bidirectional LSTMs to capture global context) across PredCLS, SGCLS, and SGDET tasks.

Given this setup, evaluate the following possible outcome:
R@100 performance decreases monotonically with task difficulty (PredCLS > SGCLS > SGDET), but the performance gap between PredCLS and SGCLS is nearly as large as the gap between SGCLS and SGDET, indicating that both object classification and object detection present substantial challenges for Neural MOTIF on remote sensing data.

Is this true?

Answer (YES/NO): NO